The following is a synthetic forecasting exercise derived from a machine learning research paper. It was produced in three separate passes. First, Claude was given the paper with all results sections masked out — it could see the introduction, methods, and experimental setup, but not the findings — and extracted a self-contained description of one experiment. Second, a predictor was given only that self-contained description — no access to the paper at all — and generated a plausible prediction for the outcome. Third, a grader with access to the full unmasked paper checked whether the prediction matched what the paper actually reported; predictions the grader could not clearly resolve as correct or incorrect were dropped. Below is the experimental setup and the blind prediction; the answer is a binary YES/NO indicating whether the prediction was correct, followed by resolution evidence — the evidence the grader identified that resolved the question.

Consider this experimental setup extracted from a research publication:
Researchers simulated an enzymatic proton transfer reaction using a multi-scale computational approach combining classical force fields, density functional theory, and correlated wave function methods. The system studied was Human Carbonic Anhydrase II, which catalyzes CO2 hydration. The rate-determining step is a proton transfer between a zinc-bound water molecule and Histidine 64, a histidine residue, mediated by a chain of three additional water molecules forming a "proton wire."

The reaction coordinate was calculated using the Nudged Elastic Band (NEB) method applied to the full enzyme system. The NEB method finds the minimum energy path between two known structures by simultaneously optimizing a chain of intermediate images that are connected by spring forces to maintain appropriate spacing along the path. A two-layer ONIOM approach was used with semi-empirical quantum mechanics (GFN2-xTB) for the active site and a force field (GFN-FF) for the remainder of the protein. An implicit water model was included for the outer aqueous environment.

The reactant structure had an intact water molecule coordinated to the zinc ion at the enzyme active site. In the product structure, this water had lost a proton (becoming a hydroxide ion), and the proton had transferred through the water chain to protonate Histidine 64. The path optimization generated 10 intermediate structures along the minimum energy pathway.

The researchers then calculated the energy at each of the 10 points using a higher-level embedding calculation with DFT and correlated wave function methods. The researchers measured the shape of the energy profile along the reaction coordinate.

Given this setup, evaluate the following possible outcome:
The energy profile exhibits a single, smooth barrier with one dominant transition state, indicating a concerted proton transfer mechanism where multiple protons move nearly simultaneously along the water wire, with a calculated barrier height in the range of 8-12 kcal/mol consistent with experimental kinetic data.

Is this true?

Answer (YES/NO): NO